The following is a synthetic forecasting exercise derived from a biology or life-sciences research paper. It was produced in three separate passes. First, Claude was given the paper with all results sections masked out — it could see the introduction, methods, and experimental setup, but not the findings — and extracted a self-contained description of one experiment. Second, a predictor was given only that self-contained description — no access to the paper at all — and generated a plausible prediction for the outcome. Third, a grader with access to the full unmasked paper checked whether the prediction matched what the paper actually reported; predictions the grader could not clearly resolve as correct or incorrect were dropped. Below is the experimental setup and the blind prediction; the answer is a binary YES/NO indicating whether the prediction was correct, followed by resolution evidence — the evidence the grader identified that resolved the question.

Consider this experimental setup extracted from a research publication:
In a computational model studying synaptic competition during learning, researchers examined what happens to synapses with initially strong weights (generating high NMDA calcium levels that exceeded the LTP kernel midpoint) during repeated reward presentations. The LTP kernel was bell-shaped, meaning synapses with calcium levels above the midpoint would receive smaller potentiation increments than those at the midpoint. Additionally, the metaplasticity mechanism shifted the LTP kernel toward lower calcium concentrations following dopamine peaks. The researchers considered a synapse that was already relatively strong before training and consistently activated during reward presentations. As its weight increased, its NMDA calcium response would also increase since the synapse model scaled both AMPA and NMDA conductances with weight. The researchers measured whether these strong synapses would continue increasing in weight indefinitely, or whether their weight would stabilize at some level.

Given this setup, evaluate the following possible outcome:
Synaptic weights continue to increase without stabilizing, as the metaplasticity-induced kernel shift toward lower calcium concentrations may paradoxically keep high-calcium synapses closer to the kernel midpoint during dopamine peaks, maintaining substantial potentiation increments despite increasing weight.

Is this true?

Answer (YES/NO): NO